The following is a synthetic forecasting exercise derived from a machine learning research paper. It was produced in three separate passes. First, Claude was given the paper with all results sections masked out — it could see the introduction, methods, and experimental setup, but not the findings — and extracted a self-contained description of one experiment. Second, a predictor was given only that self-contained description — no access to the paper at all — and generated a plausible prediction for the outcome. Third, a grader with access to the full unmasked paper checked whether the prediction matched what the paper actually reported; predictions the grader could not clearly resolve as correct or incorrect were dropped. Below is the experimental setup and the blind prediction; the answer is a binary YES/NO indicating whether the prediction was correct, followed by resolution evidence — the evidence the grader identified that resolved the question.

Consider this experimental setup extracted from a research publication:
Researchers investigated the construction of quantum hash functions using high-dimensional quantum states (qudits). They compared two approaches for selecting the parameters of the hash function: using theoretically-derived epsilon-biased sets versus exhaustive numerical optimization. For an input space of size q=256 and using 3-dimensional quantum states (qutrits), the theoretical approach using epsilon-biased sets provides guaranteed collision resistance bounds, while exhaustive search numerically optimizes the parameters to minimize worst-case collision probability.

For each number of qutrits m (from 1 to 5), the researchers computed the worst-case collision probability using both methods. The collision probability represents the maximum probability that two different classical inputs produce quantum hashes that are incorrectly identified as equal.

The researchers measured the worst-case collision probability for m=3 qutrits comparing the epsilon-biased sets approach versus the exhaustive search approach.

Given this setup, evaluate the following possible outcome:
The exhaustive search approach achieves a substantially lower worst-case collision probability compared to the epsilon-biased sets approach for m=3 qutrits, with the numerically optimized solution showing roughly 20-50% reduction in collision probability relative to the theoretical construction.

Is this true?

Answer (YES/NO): NO